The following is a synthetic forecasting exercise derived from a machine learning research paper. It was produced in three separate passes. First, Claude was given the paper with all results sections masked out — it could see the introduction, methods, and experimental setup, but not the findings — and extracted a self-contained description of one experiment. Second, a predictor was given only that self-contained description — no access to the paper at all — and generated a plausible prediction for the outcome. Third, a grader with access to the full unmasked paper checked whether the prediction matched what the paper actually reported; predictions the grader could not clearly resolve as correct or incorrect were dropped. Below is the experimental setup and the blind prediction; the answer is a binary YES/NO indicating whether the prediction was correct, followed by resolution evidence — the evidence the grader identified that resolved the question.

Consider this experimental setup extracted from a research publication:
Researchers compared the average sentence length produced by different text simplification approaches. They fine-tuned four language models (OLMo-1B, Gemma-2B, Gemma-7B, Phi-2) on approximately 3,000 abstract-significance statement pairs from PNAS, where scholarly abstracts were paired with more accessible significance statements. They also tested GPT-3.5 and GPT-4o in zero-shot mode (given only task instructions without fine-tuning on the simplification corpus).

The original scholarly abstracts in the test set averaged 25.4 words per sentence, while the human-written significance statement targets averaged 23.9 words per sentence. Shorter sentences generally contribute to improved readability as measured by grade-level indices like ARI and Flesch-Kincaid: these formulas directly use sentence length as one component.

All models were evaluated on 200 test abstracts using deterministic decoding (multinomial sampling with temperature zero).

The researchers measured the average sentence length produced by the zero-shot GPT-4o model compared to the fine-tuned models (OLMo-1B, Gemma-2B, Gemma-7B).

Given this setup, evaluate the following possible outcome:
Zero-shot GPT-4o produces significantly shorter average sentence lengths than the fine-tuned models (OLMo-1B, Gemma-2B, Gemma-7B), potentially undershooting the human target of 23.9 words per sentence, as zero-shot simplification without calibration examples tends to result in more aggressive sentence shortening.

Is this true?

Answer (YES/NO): YES